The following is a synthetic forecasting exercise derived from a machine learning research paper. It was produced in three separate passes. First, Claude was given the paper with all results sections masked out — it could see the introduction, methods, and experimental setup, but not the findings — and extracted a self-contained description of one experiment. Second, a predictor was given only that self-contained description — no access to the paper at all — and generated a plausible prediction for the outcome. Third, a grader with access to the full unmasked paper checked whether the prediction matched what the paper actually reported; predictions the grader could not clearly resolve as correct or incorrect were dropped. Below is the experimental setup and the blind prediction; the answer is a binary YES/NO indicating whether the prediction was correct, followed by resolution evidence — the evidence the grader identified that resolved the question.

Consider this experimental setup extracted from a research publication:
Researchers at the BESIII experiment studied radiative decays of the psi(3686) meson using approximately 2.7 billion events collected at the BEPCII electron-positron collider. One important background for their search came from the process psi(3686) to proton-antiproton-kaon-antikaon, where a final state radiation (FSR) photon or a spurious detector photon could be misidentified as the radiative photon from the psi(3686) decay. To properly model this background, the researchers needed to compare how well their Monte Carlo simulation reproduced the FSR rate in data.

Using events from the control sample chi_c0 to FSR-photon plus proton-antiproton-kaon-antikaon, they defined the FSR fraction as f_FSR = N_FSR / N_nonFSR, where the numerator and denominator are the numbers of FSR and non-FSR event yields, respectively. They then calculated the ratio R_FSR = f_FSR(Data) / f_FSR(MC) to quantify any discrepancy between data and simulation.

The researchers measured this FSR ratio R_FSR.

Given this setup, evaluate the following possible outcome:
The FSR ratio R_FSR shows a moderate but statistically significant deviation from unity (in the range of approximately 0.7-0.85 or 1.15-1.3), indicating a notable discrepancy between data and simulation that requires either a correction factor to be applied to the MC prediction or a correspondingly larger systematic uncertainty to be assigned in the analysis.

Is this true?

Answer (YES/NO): NO